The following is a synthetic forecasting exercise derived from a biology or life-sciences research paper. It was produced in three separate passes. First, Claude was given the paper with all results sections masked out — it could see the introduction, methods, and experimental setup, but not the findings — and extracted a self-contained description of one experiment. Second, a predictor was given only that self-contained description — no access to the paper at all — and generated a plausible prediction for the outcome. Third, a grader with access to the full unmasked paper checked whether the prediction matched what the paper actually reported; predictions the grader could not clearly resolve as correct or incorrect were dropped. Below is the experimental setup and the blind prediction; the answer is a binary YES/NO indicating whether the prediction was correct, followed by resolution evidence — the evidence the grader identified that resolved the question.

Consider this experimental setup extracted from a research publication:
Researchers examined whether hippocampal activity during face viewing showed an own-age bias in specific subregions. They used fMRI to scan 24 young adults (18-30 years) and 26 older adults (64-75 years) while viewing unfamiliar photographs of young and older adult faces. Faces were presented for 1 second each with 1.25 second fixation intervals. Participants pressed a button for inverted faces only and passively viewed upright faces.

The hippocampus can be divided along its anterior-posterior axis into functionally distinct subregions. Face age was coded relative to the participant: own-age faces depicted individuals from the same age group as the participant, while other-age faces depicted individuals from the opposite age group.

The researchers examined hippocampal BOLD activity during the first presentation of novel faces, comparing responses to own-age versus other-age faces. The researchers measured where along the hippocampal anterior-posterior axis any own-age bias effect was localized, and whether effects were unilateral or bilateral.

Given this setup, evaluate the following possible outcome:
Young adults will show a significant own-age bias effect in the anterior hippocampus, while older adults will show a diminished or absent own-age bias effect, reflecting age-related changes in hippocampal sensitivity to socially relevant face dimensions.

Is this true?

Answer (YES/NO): NO